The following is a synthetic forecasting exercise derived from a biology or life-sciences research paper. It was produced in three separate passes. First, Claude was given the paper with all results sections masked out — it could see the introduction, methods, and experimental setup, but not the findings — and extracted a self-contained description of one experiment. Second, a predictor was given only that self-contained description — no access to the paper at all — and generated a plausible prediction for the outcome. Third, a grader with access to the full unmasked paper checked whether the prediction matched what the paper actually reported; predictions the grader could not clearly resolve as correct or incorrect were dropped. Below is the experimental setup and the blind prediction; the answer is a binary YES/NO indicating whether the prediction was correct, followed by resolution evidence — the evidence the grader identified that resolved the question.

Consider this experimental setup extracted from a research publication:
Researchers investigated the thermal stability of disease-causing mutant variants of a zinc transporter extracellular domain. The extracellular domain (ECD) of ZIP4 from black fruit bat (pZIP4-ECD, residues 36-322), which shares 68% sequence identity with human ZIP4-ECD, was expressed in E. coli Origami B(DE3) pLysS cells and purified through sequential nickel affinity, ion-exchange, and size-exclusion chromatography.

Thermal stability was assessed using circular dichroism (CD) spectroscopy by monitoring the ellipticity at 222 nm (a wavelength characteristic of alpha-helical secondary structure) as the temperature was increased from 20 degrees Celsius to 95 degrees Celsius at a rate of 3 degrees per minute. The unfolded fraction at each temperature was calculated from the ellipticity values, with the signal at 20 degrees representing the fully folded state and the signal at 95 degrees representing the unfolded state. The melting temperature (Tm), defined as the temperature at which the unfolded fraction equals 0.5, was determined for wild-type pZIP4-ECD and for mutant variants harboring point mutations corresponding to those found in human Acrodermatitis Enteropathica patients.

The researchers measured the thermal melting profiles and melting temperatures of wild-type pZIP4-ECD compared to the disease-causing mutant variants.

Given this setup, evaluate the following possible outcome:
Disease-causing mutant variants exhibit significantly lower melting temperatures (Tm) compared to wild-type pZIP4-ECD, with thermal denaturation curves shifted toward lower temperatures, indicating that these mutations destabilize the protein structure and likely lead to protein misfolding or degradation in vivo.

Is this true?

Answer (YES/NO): NO